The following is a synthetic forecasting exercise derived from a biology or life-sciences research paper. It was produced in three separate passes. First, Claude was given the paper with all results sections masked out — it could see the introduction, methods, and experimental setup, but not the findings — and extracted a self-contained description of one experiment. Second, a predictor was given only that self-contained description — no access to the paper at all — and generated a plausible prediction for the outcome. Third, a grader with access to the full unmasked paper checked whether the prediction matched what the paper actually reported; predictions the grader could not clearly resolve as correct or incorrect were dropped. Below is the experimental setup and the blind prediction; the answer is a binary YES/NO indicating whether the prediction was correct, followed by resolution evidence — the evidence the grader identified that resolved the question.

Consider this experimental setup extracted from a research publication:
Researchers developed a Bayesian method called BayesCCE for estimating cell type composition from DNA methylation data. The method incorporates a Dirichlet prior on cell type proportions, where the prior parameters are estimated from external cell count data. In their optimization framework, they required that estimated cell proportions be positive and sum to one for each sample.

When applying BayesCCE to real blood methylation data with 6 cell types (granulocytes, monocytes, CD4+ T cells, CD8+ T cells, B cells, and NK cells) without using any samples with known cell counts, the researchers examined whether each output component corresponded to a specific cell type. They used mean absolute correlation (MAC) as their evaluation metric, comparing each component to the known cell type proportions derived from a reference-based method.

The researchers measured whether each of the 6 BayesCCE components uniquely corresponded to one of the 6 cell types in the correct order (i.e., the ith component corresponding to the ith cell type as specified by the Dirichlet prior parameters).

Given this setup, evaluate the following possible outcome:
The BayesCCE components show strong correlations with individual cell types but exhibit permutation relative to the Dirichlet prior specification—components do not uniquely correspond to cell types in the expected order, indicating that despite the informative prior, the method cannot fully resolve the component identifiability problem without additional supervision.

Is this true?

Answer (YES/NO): YES